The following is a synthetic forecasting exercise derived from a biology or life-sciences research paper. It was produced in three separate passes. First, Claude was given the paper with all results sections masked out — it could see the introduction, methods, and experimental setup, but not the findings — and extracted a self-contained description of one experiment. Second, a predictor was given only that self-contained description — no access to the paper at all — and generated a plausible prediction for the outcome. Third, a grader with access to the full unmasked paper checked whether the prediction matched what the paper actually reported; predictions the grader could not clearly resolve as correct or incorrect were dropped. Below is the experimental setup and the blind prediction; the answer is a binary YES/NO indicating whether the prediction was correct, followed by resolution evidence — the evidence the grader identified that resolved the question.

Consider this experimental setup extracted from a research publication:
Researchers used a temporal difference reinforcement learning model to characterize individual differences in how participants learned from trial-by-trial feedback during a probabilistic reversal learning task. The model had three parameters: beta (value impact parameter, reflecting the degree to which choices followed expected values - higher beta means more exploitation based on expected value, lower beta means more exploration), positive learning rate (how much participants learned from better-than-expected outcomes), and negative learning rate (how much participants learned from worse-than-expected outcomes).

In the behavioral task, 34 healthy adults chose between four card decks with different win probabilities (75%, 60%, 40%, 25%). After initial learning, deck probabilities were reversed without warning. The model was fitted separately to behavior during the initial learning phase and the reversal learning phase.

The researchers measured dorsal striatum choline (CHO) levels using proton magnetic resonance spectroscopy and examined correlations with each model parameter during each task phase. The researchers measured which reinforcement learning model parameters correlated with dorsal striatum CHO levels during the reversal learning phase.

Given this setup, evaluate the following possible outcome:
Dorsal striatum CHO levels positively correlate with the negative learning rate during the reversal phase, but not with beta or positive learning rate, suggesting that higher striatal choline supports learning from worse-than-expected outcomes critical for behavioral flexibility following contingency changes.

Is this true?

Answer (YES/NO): NO